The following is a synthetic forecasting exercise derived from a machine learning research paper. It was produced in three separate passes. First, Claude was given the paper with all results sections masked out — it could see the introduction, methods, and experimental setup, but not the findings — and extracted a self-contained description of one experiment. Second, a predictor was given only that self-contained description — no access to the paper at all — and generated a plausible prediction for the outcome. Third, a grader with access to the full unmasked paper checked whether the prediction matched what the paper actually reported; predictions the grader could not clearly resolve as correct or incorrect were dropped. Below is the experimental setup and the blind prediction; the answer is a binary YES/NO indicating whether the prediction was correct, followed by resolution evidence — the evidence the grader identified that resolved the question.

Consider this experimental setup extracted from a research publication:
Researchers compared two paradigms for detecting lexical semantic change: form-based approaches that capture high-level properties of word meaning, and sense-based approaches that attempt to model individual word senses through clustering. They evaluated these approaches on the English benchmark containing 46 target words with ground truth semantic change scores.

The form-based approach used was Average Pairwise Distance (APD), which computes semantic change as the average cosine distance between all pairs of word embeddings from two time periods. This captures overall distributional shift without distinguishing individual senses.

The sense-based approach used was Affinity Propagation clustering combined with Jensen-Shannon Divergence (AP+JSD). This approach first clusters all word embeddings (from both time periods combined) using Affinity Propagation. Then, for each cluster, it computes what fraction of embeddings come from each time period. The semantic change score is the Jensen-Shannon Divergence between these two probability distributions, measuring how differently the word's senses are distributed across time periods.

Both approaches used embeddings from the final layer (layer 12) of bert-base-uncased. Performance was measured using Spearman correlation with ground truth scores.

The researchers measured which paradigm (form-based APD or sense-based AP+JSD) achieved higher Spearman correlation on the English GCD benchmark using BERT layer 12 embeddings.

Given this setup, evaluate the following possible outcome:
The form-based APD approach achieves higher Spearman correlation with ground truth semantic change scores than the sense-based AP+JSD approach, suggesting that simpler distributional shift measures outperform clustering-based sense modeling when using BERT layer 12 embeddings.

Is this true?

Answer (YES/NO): YES